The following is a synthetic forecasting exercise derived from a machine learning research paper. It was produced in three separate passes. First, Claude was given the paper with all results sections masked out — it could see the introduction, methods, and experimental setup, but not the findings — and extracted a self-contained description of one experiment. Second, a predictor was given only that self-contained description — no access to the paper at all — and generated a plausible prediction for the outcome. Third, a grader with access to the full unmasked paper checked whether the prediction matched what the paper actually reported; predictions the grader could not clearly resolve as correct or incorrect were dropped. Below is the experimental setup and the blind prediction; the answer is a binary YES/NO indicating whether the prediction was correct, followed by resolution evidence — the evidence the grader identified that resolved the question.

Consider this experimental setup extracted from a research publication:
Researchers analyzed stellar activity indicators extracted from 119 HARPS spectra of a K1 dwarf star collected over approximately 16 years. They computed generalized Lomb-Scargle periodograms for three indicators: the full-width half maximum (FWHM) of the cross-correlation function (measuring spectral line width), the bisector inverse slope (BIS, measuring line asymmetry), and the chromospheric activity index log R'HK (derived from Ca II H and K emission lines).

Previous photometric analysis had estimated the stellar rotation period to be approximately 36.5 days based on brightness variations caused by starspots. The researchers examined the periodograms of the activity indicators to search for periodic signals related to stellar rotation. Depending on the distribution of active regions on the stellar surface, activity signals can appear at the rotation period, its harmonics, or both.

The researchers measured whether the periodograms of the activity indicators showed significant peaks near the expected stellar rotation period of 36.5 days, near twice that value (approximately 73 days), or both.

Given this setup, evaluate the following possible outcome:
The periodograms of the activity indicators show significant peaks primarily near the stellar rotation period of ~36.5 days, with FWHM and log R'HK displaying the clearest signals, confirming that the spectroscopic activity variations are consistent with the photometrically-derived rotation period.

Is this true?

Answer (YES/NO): NO